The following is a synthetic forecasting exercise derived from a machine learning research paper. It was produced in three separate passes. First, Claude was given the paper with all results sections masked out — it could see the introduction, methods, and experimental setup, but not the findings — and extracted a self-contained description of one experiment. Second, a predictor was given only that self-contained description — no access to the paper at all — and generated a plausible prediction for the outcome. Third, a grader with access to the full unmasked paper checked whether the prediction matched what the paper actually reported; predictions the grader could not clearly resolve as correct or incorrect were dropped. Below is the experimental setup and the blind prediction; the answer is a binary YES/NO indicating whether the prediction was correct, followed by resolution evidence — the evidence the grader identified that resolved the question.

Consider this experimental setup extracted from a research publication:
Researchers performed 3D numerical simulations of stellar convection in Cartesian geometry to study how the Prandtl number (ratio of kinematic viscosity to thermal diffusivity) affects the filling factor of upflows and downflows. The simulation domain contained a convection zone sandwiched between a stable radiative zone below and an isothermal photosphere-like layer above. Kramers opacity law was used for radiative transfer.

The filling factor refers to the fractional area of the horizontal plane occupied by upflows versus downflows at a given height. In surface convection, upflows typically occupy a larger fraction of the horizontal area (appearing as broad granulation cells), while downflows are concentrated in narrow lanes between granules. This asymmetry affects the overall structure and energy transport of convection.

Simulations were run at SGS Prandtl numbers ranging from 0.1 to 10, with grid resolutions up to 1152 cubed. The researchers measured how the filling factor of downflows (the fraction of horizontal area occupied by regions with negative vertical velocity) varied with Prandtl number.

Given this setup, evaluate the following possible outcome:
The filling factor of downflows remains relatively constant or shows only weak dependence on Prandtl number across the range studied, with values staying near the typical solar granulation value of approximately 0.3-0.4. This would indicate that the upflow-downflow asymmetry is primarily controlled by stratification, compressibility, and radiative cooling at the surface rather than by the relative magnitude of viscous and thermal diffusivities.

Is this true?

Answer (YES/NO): NO